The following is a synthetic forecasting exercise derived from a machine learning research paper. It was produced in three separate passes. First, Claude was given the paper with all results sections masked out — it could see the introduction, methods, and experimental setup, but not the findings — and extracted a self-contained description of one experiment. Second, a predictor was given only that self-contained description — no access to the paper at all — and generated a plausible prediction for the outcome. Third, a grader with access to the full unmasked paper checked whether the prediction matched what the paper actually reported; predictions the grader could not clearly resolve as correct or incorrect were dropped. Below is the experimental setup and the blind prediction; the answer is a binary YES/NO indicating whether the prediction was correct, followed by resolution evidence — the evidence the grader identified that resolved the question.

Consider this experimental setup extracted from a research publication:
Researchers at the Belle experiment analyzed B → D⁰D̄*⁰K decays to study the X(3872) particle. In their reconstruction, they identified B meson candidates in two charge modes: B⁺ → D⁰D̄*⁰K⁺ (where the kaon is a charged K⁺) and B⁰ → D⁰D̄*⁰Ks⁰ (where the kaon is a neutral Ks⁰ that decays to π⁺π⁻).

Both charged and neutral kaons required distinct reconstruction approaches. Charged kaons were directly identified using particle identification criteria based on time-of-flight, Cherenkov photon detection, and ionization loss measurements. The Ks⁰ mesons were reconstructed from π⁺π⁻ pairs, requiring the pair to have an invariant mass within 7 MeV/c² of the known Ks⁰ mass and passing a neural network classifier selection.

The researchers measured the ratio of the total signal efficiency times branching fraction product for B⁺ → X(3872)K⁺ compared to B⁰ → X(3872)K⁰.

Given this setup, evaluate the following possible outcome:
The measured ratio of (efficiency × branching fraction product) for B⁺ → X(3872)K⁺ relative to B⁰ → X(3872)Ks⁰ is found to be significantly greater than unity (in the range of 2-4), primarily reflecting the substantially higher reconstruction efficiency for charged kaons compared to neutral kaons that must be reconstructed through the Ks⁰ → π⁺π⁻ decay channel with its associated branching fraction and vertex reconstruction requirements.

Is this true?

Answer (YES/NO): YES